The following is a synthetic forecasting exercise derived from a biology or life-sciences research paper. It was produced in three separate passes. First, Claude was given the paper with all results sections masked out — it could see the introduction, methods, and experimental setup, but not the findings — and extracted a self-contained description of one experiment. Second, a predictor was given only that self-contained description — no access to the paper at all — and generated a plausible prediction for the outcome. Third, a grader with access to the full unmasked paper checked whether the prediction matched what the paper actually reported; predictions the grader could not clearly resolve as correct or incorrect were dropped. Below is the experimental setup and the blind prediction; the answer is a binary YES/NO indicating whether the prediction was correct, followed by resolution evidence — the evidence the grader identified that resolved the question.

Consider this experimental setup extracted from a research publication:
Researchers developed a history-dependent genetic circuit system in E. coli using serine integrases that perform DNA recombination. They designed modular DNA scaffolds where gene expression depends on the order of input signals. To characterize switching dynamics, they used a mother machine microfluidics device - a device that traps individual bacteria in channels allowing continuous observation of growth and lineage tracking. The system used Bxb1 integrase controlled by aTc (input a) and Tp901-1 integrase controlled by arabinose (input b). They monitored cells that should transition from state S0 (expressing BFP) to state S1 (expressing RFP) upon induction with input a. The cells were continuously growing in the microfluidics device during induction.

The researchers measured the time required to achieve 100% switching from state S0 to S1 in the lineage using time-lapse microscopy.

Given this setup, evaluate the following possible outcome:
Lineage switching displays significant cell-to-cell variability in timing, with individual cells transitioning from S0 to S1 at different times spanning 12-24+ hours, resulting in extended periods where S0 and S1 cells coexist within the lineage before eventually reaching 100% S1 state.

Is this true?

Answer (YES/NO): NO